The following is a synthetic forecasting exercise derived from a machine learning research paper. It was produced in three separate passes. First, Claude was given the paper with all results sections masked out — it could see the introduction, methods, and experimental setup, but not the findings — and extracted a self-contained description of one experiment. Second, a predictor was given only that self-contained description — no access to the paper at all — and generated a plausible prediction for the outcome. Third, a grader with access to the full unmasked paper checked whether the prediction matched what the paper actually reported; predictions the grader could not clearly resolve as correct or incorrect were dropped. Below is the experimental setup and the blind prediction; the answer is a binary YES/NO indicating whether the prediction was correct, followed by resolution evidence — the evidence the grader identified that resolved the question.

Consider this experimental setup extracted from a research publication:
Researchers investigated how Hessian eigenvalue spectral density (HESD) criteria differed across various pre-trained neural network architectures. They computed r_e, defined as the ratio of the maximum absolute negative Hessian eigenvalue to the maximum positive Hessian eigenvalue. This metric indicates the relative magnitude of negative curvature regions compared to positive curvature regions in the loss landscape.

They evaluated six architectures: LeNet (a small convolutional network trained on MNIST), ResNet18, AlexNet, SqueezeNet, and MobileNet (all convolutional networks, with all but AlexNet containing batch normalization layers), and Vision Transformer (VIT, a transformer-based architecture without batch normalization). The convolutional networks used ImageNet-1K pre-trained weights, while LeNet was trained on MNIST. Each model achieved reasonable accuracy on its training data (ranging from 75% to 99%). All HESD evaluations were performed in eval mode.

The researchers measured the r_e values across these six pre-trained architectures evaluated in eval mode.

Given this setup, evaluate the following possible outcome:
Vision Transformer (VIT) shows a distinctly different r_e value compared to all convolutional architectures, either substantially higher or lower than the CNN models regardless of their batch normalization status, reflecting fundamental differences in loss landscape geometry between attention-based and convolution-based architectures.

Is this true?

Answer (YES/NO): YES